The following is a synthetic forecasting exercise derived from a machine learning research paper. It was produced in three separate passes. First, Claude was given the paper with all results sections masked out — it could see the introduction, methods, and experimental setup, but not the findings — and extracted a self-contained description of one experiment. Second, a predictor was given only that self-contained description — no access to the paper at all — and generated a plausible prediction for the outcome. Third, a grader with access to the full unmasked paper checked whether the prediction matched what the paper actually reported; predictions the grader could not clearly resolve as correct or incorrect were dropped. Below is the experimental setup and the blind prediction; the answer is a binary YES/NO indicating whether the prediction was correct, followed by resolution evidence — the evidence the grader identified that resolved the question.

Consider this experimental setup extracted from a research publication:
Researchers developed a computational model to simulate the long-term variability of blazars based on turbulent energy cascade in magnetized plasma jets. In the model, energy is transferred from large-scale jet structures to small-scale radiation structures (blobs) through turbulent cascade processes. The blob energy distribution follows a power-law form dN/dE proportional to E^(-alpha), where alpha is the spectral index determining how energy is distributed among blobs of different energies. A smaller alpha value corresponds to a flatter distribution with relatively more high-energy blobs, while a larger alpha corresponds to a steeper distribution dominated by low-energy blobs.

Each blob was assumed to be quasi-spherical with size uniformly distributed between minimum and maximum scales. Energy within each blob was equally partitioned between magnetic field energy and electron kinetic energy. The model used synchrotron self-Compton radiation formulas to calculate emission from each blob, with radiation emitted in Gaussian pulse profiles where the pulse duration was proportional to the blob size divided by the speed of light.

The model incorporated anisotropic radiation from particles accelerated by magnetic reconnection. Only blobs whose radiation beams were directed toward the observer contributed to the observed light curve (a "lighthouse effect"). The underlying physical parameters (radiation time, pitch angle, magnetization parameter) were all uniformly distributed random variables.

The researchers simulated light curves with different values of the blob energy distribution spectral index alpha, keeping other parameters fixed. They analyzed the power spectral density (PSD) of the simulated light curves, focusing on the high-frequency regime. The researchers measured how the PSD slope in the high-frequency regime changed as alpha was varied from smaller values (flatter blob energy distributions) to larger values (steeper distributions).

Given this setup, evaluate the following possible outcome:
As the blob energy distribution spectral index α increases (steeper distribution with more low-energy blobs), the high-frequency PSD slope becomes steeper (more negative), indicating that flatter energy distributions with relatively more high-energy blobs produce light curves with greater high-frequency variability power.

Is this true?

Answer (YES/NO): NO